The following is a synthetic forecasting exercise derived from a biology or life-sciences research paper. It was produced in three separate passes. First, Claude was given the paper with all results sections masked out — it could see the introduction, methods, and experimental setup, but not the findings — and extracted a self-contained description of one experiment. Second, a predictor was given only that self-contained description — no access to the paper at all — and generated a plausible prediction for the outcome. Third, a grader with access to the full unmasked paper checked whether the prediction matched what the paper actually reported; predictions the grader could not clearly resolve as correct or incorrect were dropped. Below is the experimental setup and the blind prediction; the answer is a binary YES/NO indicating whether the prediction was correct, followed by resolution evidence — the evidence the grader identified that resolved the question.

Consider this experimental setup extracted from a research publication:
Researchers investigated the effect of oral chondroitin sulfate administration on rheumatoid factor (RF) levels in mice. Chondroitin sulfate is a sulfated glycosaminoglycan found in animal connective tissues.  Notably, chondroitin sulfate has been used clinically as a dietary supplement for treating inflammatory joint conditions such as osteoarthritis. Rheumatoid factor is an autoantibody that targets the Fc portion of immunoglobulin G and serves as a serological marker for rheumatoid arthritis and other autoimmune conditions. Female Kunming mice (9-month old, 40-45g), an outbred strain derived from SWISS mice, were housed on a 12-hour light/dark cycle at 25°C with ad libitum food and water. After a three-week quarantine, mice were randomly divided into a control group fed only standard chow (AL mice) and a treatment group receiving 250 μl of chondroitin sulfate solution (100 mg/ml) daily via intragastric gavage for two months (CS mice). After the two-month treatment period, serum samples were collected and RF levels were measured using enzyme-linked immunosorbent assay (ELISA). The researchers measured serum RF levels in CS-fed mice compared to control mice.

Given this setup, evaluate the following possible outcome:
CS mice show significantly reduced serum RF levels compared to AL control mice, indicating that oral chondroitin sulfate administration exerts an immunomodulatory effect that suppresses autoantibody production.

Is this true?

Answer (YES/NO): NO